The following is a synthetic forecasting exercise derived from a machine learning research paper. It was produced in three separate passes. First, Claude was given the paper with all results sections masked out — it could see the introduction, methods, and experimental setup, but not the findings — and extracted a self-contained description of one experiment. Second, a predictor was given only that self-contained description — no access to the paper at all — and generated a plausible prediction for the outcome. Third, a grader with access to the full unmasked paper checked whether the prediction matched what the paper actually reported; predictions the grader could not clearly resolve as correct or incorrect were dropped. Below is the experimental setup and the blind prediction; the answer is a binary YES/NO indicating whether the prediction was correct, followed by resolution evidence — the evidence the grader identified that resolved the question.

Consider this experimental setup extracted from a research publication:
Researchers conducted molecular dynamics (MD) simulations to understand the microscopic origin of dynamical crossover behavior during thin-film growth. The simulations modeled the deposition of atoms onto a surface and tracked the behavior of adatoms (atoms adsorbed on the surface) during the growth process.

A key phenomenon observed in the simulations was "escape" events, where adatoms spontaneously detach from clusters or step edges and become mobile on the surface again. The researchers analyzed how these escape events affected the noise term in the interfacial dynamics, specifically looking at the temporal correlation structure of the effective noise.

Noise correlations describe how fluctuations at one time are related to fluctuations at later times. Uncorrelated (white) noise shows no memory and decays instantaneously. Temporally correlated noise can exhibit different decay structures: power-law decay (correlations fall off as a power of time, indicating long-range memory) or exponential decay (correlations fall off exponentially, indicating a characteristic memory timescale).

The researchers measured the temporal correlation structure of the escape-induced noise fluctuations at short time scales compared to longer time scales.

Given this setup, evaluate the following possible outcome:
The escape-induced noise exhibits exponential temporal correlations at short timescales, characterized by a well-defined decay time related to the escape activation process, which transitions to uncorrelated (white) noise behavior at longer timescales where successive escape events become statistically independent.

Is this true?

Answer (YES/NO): NO